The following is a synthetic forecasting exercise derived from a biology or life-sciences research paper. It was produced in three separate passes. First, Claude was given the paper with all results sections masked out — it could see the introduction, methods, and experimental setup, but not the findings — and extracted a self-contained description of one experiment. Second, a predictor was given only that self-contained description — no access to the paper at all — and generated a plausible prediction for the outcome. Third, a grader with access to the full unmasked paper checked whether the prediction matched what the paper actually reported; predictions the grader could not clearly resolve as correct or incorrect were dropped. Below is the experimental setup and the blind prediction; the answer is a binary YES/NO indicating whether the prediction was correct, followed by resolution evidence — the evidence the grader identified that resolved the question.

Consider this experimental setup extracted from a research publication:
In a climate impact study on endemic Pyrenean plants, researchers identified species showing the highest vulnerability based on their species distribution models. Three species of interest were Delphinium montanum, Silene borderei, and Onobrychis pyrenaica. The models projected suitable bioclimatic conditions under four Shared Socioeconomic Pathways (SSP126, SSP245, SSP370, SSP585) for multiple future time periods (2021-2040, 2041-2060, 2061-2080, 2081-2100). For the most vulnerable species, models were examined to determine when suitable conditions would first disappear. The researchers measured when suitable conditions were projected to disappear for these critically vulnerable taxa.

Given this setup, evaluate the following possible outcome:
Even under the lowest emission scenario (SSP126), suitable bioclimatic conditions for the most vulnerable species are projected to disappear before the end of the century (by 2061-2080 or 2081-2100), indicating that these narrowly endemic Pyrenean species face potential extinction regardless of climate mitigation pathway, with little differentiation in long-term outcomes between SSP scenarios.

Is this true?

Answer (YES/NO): NO